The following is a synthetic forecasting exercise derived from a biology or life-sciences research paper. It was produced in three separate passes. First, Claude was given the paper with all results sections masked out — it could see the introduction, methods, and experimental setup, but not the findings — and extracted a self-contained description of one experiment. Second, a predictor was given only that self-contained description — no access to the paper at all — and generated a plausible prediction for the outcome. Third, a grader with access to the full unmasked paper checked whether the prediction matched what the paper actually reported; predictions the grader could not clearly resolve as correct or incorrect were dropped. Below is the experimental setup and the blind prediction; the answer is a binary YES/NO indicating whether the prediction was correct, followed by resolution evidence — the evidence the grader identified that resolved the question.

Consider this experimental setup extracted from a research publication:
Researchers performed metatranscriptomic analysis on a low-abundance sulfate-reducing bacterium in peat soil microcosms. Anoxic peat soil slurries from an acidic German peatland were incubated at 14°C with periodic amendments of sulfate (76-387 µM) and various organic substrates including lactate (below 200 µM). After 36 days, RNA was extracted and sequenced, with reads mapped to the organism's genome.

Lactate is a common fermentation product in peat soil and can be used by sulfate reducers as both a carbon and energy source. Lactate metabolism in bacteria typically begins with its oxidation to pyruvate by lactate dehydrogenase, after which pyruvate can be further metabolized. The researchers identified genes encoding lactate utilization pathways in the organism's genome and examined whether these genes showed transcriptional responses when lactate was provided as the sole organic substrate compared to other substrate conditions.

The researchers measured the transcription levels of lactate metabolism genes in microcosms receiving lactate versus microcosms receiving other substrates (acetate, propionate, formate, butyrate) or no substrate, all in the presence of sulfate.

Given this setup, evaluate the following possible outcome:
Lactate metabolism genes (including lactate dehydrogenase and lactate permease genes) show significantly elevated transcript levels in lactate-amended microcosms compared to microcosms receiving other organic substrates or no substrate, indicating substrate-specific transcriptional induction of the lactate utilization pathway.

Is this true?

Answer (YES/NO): YES